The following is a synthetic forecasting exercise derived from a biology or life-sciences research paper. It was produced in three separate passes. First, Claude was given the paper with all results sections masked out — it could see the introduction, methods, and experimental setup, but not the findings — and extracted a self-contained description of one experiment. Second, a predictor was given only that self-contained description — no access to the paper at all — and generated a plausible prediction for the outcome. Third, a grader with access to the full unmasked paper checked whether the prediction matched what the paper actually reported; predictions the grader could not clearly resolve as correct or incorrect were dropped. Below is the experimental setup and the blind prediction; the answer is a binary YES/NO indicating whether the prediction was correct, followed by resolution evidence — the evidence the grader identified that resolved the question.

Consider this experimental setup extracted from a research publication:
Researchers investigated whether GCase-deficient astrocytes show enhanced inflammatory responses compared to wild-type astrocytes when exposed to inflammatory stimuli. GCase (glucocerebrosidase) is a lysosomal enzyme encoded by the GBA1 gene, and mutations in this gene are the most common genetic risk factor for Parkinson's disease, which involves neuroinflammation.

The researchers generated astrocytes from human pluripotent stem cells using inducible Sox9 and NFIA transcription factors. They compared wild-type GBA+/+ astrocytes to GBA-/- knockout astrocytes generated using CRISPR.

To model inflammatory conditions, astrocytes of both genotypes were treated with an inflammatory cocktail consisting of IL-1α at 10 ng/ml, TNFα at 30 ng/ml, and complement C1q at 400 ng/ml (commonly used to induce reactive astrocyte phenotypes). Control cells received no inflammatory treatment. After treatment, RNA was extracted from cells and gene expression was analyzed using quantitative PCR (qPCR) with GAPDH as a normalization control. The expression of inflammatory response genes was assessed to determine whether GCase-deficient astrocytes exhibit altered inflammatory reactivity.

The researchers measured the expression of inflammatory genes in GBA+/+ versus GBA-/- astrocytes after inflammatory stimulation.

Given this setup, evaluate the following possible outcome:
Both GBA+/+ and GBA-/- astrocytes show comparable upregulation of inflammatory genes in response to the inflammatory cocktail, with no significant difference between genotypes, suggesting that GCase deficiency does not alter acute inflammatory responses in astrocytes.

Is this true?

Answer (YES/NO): NO